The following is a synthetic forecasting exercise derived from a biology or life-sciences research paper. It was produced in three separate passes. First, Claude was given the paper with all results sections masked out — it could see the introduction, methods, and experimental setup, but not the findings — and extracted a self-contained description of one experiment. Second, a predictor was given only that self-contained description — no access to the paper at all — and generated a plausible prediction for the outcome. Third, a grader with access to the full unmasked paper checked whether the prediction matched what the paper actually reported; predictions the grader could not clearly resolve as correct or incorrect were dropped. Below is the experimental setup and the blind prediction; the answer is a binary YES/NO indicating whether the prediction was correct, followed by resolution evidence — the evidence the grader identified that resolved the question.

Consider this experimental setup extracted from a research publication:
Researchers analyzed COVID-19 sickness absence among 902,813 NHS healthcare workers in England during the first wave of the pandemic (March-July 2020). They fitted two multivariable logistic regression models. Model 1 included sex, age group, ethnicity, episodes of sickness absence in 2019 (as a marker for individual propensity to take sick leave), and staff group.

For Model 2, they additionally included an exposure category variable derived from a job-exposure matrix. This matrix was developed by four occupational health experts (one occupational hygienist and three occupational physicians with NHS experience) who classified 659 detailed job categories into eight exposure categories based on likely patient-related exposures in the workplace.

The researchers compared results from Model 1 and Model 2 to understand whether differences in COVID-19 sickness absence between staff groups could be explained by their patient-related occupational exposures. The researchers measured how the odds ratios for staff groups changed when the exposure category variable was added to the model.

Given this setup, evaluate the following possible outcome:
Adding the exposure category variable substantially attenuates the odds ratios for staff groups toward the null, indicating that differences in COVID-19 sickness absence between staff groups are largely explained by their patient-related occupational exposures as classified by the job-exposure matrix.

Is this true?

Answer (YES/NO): NO